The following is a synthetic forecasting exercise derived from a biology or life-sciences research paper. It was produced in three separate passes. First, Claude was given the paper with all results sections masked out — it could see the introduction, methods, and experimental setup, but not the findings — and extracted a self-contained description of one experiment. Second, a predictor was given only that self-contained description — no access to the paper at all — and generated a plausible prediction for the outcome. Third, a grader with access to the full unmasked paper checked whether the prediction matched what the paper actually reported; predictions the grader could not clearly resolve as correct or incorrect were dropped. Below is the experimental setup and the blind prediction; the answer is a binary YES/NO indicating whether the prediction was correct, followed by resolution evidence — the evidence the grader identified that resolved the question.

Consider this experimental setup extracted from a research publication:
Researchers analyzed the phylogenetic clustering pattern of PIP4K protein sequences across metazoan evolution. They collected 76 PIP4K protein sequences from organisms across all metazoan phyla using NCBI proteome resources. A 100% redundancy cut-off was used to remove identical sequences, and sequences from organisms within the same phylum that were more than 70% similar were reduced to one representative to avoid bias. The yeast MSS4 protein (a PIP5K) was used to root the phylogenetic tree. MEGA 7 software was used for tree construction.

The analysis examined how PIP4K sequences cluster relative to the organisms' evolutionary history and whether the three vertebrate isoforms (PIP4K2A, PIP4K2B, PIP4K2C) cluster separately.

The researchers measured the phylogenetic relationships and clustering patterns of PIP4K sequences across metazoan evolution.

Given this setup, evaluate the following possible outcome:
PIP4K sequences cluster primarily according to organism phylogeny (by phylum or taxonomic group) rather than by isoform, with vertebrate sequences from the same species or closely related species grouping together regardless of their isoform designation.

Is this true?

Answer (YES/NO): NO